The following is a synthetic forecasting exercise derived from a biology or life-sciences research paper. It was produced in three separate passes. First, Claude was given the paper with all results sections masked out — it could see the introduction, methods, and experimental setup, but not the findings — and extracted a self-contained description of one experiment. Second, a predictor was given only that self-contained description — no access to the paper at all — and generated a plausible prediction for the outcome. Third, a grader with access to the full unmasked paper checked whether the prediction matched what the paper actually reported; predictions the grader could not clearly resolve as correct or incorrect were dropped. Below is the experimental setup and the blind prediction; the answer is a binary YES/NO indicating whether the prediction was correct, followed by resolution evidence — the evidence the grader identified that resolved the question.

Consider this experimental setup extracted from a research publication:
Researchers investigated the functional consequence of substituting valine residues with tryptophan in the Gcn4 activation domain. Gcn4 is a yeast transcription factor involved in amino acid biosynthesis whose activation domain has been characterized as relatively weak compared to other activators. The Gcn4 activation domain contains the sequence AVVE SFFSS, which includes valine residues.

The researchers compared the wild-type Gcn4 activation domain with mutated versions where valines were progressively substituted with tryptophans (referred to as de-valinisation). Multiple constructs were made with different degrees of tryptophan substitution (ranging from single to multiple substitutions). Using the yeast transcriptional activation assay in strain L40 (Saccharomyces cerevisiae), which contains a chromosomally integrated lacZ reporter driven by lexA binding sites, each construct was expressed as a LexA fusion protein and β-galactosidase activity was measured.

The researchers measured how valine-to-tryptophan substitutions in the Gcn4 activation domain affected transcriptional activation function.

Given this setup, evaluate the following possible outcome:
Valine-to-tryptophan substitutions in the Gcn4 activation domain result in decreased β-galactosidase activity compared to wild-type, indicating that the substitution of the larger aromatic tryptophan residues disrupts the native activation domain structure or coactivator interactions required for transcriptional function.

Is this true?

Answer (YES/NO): NO